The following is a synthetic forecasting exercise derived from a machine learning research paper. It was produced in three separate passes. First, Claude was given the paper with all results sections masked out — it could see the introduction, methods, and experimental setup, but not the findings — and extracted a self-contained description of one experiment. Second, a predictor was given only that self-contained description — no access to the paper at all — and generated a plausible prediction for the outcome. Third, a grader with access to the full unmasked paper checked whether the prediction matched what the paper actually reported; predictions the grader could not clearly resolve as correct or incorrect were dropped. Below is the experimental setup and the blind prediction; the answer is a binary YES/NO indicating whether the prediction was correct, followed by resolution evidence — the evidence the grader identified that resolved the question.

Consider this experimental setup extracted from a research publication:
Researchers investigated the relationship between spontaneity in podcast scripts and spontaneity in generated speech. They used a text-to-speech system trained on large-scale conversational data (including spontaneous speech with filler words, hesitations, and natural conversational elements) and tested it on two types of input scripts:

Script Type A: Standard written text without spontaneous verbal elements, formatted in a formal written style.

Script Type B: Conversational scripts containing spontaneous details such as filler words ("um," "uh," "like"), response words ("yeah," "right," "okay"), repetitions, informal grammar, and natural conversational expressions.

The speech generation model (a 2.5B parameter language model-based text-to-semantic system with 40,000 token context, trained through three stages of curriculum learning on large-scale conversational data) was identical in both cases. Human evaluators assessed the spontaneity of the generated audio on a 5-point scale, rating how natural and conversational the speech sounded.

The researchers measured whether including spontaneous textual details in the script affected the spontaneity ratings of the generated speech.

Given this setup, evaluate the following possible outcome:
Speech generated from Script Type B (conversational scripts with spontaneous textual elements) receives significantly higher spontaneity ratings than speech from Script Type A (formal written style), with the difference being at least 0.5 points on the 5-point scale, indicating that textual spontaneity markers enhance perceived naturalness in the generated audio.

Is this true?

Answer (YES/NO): YES